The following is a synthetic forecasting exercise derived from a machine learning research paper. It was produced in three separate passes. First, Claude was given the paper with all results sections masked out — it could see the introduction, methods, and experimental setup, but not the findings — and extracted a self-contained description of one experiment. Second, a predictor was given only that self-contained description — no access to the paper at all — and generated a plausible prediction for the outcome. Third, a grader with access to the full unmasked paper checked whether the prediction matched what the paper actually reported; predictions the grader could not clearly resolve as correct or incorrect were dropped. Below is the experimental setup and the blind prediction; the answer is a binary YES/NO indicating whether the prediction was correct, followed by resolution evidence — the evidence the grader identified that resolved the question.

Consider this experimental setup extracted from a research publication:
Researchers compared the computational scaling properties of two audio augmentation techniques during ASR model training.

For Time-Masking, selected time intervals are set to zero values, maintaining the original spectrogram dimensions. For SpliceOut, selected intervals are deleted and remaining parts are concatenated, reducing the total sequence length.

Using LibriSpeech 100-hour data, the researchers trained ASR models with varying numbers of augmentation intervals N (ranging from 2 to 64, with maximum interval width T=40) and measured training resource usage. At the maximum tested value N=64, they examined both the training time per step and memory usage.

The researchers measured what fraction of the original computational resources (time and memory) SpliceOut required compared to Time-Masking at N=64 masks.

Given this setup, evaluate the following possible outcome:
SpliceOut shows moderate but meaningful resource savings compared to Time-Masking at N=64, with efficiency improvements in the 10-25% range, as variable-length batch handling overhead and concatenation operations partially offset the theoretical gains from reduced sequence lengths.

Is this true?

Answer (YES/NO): NO